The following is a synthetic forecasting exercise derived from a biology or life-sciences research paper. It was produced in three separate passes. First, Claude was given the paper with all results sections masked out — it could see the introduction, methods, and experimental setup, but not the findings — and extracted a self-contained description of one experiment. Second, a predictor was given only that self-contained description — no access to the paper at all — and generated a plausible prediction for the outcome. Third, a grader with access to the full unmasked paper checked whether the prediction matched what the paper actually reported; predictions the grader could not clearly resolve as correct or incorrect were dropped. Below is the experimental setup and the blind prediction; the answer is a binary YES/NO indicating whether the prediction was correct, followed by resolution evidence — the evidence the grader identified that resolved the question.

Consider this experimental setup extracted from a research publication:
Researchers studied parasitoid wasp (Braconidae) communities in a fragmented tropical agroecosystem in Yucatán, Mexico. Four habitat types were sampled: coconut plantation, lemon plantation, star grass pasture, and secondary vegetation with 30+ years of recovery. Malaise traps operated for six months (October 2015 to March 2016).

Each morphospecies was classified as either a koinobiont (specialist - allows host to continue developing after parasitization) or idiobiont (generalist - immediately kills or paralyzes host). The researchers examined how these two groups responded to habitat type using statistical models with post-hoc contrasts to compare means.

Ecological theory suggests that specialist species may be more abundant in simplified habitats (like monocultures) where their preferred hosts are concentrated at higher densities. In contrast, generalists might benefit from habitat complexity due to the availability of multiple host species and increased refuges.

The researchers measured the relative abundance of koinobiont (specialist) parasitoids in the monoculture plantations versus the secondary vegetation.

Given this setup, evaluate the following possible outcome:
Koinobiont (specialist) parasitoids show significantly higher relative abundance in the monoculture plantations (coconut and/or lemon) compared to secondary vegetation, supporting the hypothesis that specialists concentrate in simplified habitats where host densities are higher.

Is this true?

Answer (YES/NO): NO